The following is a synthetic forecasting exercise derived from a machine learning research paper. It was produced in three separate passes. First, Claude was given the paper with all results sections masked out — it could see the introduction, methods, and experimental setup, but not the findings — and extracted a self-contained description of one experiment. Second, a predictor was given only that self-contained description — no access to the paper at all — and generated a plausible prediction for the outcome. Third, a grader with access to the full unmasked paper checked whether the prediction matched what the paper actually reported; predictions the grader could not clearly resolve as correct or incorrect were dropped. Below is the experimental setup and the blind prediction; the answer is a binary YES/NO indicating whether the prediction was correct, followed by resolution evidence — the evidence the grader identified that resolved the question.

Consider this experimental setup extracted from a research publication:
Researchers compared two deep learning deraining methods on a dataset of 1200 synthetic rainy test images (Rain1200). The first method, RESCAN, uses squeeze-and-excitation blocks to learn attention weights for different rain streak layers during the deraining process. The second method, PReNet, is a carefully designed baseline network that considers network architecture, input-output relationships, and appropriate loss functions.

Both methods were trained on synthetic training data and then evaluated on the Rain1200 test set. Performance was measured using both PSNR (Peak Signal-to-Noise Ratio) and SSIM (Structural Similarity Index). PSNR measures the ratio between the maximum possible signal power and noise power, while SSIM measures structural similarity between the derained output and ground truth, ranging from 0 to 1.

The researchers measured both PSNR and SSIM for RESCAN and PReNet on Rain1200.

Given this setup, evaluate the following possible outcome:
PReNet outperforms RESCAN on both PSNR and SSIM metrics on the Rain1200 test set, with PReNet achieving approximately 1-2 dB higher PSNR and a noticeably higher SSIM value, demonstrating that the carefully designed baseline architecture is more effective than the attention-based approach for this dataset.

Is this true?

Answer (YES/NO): NO